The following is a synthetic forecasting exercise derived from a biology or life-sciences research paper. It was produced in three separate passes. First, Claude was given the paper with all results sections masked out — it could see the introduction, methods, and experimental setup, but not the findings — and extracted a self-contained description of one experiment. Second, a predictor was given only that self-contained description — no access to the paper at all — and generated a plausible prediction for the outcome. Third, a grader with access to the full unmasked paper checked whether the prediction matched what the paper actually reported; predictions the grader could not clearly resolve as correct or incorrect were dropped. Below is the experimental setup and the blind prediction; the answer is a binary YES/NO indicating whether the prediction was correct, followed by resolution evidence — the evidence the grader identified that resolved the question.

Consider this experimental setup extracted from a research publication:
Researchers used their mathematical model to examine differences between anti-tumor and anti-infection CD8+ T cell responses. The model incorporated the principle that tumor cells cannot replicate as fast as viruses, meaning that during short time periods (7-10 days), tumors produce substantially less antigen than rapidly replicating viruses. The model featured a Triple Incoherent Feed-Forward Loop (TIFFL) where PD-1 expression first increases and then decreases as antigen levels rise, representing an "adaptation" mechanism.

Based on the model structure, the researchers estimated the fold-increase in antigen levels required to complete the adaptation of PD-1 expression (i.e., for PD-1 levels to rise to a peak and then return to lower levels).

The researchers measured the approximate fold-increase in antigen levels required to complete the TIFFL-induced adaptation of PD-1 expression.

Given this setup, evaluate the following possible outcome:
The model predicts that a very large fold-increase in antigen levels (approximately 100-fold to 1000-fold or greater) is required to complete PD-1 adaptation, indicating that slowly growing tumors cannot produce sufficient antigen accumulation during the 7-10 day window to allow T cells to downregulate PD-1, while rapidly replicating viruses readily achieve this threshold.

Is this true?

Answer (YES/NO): YES